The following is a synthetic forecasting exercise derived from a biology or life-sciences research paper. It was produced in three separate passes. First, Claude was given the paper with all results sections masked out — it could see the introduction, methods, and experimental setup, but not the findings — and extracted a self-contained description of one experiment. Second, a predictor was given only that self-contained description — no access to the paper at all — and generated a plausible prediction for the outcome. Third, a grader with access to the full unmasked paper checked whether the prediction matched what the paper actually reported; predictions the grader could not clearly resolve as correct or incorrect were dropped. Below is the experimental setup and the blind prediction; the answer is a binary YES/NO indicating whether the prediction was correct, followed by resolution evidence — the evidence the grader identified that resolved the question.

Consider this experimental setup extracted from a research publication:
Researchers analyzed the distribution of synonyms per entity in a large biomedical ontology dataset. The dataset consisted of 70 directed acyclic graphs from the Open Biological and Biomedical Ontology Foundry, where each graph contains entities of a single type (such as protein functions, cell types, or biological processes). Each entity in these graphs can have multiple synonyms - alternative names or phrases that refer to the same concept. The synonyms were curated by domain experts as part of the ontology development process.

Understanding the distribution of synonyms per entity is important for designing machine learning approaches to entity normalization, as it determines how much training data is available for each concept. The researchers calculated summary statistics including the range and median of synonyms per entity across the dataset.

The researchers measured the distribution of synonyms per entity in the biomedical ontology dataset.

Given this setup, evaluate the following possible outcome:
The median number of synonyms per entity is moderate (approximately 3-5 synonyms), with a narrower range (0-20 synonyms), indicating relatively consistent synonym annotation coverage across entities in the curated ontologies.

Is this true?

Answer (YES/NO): NO